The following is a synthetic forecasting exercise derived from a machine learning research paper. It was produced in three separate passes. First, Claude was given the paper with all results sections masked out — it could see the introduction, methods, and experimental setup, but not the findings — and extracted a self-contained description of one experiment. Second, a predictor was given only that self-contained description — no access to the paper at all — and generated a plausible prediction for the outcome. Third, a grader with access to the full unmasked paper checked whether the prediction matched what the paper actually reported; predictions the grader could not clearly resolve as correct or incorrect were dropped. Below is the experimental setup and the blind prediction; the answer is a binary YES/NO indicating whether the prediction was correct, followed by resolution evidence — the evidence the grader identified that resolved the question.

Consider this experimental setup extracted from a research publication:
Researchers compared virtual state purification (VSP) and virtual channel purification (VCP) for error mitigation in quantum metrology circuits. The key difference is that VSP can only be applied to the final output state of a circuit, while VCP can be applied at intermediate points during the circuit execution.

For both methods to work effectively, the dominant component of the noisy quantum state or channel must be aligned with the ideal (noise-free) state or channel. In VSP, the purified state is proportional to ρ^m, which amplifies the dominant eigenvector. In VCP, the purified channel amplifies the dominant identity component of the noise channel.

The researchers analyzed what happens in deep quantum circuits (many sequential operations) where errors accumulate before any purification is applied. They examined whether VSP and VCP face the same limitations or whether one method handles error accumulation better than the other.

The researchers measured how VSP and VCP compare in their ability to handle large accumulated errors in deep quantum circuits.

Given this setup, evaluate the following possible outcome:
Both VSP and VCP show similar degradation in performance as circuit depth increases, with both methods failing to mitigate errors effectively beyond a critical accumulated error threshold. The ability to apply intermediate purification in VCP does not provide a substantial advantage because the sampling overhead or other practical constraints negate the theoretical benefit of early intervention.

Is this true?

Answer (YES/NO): NO